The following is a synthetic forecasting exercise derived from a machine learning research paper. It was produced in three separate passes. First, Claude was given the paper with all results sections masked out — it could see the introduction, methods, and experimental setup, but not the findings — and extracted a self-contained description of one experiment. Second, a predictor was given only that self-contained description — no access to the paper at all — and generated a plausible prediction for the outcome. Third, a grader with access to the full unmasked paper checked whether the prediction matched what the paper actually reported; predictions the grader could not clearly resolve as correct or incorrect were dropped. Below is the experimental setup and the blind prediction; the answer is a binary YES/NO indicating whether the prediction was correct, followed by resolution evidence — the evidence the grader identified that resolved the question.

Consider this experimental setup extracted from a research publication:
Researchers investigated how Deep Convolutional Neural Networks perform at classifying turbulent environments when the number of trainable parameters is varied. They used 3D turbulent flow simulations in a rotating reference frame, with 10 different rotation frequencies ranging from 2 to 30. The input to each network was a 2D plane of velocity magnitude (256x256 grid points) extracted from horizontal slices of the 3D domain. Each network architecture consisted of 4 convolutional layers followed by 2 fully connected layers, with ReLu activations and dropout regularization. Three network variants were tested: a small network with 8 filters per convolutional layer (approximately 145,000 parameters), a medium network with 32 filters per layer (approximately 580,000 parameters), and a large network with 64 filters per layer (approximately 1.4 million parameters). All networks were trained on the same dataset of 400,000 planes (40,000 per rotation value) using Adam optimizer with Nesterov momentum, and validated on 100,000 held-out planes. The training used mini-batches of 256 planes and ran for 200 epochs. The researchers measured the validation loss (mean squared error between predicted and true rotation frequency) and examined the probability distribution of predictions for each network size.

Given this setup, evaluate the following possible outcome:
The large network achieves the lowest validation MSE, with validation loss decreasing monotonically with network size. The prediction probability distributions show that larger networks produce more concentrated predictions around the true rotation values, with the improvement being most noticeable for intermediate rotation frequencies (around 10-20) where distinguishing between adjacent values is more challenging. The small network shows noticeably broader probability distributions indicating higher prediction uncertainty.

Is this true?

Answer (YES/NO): NO